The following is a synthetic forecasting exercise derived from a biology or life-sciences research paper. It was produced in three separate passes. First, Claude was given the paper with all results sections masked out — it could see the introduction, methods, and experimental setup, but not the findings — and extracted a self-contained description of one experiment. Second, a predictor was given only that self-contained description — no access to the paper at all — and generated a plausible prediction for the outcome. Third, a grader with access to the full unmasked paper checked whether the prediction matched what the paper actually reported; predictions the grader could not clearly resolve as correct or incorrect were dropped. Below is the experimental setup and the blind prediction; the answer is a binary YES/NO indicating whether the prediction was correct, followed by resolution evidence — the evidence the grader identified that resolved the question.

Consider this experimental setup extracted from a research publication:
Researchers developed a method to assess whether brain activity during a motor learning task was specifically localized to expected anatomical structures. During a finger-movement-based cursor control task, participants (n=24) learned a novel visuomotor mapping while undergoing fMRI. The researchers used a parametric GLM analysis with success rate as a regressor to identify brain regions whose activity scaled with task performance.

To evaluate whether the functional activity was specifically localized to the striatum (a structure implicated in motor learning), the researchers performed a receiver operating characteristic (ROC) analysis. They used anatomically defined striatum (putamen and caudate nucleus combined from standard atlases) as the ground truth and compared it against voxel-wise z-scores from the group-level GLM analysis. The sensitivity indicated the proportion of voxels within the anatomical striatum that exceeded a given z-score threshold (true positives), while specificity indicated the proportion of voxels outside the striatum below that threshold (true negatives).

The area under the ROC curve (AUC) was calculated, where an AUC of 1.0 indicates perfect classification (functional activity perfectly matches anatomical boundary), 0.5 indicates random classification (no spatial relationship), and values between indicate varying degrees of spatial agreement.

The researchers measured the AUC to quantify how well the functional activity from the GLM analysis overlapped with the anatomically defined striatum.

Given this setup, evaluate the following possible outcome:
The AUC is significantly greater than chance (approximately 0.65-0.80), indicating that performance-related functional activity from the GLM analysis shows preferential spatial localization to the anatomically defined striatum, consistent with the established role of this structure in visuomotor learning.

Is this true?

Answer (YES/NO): NO